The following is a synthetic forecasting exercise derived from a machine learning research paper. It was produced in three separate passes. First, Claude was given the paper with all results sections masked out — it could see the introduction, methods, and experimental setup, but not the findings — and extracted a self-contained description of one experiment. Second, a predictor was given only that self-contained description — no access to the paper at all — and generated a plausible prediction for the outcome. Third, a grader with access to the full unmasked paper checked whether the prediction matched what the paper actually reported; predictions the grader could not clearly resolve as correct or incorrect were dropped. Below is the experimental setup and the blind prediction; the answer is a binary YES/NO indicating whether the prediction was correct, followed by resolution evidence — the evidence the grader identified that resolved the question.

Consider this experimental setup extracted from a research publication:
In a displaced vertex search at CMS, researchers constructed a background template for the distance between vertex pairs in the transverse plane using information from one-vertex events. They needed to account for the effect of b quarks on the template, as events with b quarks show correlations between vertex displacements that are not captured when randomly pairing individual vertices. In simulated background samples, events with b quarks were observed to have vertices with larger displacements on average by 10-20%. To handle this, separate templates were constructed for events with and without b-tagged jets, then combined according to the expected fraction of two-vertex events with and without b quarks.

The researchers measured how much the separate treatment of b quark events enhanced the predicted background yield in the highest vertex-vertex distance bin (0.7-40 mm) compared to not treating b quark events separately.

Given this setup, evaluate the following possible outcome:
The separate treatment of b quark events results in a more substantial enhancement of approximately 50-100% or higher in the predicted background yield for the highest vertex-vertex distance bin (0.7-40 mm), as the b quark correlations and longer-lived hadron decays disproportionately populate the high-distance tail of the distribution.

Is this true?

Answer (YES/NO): YES